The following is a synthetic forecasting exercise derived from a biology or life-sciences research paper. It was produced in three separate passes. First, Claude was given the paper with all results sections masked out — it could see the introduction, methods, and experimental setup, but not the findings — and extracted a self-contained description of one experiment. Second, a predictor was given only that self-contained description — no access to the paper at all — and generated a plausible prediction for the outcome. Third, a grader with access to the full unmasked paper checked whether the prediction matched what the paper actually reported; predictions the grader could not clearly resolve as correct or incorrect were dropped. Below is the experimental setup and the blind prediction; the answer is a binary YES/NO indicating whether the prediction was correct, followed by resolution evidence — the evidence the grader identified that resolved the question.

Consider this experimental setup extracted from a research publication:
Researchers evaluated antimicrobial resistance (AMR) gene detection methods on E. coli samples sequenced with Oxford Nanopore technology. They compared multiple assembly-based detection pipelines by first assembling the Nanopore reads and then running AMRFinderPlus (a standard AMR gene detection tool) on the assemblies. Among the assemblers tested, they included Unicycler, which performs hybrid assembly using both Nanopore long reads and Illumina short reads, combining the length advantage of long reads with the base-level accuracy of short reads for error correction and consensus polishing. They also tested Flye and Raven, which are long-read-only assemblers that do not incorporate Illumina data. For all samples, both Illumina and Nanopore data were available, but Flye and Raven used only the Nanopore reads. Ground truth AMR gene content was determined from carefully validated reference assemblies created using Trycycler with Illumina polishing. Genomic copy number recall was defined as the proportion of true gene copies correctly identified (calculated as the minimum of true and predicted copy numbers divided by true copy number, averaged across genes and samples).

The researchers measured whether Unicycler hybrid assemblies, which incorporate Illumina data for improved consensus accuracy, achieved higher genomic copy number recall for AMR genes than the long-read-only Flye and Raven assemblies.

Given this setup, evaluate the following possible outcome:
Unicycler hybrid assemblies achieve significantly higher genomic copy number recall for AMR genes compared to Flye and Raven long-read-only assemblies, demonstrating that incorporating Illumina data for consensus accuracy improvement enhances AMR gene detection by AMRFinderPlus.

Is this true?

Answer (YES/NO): NO